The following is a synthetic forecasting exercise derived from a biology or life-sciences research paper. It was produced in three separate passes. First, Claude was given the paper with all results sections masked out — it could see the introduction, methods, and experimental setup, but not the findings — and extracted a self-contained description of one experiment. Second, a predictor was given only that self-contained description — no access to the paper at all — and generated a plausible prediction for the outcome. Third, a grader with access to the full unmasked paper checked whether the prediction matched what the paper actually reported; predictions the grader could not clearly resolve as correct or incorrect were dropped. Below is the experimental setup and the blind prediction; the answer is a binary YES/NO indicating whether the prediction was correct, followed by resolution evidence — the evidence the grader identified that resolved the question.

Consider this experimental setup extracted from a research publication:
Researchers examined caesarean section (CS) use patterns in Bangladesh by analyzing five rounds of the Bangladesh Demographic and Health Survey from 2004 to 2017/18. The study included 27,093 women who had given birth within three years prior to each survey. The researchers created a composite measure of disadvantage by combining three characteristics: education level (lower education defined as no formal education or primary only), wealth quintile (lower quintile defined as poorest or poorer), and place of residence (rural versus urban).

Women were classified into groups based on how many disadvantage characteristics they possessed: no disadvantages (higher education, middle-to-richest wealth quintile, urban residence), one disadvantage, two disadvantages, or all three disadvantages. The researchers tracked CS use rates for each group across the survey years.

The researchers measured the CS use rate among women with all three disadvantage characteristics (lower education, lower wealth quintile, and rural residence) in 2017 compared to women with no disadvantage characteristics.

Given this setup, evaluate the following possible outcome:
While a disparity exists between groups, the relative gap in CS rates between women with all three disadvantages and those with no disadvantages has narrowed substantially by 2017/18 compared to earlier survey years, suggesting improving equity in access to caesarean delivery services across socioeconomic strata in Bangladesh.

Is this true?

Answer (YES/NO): NO